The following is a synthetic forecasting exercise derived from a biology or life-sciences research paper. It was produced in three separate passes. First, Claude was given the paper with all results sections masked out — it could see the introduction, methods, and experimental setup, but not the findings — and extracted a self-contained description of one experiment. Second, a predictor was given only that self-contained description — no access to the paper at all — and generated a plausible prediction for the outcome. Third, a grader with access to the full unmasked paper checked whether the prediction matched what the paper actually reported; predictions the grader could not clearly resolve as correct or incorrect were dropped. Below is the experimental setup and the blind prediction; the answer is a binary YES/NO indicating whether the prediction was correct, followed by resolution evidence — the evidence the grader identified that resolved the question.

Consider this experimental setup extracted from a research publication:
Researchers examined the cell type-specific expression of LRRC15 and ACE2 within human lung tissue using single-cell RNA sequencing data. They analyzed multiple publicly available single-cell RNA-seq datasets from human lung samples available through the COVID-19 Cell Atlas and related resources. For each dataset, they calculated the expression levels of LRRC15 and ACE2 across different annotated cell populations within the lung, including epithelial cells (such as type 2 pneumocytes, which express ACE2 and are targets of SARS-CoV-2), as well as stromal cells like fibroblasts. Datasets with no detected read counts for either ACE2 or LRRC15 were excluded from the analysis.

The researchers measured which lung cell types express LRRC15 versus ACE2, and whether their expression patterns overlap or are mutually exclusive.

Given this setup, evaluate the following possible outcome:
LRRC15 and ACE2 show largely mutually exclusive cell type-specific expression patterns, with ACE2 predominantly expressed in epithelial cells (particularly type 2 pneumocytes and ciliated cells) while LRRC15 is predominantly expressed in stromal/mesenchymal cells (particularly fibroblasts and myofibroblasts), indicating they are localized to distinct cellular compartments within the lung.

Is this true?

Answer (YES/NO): YES